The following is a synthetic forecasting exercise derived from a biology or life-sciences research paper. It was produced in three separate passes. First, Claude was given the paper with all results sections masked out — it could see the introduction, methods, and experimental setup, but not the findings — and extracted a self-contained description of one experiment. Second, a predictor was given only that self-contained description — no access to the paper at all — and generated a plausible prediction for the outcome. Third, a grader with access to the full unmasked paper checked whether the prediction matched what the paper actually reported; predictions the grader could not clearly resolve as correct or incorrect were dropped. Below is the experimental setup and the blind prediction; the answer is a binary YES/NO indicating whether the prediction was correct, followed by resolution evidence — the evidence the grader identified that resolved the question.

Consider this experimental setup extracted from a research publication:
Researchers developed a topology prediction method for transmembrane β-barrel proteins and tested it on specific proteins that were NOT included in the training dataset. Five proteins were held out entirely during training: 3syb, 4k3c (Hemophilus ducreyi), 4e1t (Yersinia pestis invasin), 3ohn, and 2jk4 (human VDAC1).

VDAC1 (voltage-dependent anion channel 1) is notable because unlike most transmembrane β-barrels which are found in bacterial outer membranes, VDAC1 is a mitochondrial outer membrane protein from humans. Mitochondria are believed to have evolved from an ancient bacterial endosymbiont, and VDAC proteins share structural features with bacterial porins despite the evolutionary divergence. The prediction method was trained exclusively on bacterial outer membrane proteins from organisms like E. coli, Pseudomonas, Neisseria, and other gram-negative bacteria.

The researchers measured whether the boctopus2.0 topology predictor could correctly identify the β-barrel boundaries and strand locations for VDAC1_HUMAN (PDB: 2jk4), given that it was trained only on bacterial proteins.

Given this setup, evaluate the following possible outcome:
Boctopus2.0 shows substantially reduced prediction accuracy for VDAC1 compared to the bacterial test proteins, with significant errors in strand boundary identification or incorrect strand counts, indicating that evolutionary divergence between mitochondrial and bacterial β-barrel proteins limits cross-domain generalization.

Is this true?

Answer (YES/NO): NO